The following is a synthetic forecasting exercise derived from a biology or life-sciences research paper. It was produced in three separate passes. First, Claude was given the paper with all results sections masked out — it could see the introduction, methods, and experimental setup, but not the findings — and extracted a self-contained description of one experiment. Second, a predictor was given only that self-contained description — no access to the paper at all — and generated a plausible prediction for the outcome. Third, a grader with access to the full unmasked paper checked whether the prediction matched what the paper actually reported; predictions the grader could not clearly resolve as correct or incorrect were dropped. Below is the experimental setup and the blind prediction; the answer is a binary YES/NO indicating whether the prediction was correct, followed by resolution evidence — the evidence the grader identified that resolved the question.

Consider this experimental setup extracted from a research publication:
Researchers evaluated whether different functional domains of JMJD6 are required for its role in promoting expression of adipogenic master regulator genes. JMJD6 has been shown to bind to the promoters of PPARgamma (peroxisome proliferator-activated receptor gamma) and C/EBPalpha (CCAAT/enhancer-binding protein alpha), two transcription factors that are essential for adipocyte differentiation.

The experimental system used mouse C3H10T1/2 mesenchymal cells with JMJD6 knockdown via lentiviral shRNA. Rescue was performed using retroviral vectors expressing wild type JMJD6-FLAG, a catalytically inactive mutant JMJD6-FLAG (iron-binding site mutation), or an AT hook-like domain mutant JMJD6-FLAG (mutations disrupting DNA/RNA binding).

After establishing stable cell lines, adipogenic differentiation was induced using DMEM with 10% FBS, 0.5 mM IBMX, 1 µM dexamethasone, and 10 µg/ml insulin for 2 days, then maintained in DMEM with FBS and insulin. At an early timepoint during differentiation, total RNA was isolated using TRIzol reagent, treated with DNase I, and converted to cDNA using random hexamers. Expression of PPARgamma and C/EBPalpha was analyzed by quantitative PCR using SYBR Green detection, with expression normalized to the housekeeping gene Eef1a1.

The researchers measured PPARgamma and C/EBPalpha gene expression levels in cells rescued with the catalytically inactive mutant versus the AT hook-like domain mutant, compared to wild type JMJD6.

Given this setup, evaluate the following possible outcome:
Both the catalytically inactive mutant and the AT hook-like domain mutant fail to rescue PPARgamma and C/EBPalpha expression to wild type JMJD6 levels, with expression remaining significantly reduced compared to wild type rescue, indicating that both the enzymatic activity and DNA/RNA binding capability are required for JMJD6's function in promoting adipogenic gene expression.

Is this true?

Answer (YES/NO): NO